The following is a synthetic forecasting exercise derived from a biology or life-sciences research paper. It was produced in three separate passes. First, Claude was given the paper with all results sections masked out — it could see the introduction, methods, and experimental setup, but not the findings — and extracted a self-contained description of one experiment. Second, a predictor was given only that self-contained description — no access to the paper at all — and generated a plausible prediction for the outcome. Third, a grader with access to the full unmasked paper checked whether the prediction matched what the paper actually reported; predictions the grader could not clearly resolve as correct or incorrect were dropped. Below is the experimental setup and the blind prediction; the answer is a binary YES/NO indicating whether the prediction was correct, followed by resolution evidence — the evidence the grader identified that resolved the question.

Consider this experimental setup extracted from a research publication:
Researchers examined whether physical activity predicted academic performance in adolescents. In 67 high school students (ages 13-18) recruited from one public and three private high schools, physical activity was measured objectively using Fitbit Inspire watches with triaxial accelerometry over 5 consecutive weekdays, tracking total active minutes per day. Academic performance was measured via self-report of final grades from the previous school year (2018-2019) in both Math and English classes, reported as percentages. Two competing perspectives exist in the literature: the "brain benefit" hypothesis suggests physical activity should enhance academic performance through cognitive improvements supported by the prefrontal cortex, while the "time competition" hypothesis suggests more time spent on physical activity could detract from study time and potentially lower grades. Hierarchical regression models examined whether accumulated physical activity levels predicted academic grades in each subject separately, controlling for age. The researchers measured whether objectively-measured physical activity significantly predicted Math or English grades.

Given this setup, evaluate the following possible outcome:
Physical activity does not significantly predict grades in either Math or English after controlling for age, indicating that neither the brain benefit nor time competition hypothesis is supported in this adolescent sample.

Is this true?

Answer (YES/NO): YES